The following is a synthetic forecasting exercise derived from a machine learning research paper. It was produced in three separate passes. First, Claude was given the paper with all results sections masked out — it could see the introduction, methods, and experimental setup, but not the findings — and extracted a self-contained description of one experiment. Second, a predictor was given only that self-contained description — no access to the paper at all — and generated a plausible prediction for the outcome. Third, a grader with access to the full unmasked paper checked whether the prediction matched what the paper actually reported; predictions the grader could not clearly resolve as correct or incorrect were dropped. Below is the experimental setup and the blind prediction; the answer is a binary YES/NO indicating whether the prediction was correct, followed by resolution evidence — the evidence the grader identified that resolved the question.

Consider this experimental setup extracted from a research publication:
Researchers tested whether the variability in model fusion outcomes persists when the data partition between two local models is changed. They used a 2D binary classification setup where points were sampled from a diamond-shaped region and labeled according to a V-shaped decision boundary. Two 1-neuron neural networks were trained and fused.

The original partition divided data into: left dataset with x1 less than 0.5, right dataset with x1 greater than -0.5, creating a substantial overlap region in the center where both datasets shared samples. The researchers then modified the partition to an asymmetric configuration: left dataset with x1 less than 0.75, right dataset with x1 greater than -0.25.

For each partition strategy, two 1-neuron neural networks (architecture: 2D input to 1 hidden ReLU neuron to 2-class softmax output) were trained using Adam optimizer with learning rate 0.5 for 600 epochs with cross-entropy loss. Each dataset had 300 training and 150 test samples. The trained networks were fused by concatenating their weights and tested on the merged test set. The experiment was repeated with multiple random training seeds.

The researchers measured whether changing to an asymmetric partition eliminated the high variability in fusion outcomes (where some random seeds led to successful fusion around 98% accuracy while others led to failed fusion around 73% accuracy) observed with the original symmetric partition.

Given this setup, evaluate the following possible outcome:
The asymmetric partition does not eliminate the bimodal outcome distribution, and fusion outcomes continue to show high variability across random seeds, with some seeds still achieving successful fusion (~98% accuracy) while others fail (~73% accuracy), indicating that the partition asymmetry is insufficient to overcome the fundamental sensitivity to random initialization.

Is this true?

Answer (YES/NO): YES